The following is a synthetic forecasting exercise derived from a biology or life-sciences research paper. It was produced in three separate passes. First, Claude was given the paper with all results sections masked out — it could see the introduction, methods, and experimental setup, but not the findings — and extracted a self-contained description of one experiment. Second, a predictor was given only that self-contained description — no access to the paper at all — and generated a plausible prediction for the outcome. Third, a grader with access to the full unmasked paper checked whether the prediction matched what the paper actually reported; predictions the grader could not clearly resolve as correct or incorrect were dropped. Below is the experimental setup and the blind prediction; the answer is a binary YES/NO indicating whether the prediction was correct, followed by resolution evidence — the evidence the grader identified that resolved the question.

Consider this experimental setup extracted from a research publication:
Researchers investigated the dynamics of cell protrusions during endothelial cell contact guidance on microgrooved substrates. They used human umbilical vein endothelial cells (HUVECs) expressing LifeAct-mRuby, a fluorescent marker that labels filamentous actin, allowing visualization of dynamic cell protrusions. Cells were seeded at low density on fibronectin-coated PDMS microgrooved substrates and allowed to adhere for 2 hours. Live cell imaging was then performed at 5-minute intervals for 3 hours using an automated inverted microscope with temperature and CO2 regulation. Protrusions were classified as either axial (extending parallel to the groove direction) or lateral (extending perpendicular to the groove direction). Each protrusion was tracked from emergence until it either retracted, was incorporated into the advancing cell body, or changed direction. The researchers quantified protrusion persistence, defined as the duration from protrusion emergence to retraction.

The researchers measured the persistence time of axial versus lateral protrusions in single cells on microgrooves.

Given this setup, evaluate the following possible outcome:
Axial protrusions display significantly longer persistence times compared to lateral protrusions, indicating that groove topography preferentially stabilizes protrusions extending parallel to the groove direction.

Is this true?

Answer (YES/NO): YES